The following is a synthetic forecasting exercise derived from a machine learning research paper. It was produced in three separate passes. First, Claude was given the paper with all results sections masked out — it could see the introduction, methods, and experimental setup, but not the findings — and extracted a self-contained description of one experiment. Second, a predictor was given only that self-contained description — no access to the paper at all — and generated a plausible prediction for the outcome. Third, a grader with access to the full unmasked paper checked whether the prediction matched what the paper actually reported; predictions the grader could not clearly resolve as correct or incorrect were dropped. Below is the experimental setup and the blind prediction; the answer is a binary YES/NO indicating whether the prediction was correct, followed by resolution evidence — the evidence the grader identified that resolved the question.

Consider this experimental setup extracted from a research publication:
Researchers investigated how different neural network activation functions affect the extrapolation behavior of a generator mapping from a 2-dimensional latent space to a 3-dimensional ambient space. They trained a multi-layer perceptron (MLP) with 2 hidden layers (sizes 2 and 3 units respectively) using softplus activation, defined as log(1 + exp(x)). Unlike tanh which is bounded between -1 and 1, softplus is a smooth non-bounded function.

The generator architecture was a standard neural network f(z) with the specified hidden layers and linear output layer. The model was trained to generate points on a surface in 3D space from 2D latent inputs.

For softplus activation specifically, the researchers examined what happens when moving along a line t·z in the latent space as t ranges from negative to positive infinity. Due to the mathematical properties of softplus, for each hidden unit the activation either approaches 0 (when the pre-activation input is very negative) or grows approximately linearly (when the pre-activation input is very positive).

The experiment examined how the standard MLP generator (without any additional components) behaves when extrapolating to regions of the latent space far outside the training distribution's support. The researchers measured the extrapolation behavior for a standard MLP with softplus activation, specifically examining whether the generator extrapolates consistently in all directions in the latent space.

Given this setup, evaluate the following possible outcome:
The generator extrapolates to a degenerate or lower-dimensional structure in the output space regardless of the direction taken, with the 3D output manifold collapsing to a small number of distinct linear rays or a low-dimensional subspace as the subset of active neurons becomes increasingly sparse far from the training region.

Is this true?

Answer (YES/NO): NO